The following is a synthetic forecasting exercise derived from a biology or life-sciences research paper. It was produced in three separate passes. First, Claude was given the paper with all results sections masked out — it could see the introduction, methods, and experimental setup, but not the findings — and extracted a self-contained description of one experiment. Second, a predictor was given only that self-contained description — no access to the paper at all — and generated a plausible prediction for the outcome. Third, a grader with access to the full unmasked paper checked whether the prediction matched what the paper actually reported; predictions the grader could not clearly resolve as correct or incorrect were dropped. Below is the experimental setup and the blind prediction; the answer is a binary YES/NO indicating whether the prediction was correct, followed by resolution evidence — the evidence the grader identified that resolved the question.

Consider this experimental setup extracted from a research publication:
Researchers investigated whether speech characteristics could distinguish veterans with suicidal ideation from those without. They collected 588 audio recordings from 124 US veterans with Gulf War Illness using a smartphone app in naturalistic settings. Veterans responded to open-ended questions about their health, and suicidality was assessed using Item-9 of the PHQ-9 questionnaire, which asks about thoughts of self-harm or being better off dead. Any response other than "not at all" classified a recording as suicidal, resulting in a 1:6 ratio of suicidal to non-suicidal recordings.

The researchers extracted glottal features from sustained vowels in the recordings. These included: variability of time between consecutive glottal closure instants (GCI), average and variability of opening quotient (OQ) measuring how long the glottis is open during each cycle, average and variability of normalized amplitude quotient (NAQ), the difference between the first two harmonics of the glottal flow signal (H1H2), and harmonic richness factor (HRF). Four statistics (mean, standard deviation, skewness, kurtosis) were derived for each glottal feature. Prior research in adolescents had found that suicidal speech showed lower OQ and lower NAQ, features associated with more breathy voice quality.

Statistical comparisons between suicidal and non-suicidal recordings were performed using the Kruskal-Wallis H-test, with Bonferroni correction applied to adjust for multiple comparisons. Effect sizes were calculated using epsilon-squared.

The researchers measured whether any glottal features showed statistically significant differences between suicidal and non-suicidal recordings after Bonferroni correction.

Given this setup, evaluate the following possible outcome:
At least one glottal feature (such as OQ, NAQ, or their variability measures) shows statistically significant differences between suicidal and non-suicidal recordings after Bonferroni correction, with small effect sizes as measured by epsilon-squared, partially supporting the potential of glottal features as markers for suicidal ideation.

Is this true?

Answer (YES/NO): YES